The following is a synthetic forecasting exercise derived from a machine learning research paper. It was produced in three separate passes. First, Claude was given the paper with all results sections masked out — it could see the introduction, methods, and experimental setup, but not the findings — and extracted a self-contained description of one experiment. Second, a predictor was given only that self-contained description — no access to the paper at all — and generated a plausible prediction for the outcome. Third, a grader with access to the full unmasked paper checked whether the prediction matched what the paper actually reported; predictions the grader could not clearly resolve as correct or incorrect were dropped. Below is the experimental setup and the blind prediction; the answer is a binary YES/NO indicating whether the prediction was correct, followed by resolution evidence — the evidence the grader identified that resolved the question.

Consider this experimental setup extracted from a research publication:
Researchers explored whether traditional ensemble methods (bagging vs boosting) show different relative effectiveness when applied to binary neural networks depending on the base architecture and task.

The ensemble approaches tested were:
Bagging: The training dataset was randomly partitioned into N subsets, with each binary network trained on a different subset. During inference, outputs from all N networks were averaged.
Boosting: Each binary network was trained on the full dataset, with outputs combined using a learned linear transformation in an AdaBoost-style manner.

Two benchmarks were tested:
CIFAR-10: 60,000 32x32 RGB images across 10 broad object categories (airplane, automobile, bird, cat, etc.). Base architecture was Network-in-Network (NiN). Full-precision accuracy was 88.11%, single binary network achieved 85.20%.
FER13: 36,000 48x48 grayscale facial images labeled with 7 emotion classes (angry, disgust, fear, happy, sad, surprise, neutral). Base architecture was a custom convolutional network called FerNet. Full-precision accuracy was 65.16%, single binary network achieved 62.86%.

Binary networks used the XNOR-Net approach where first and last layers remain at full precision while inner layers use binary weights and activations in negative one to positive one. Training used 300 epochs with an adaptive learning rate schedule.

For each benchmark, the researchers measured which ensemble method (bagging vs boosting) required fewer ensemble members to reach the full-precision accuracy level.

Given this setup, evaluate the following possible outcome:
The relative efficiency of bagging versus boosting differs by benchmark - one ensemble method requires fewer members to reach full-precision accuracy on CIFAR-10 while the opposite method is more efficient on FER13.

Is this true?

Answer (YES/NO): YES